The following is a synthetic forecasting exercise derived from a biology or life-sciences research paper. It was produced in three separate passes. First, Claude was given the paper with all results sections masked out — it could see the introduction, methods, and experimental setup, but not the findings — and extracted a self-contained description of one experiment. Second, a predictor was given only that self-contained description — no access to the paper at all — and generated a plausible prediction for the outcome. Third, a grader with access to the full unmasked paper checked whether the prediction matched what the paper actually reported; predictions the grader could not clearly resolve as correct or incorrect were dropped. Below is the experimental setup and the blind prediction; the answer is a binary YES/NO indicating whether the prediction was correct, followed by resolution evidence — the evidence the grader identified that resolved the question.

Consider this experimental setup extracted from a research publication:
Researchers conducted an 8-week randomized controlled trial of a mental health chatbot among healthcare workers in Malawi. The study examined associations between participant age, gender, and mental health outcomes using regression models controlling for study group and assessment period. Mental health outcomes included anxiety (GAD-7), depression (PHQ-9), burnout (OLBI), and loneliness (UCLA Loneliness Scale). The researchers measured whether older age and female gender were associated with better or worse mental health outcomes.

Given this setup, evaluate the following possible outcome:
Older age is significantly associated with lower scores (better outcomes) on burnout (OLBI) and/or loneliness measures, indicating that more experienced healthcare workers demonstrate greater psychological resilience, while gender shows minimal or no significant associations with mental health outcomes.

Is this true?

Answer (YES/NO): NO